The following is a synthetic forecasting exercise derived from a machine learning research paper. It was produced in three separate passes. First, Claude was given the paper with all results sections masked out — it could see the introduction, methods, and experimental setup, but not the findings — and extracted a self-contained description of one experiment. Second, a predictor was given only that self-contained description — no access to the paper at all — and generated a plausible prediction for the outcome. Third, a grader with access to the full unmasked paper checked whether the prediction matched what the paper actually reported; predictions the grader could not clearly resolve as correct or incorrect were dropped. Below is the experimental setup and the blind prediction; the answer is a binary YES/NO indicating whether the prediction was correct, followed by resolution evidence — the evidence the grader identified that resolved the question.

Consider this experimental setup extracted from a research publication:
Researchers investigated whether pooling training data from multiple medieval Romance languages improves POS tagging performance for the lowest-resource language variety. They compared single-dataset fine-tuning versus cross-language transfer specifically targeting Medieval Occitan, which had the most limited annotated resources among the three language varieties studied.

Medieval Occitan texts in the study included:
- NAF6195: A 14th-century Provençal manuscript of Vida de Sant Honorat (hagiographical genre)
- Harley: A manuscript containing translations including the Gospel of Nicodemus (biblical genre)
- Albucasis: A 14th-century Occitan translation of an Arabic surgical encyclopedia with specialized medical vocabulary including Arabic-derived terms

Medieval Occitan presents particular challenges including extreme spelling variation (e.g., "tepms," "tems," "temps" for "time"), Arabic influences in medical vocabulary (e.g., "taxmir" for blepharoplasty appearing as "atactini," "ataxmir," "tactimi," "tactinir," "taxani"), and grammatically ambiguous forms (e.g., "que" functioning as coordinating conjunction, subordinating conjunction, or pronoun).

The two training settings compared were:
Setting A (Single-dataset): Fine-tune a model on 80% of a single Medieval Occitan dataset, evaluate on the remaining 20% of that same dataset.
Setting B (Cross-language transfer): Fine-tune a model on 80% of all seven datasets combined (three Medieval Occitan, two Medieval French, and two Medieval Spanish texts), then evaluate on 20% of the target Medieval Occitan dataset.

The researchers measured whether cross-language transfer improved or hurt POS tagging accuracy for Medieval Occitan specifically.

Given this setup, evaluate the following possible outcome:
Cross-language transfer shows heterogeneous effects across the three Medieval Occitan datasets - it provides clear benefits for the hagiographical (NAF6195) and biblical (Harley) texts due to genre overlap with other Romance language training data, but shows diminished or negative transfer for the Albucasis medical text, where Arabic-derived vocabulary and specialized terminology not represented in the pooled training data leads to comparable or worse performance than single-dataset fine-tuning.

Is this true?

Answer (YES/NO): YES